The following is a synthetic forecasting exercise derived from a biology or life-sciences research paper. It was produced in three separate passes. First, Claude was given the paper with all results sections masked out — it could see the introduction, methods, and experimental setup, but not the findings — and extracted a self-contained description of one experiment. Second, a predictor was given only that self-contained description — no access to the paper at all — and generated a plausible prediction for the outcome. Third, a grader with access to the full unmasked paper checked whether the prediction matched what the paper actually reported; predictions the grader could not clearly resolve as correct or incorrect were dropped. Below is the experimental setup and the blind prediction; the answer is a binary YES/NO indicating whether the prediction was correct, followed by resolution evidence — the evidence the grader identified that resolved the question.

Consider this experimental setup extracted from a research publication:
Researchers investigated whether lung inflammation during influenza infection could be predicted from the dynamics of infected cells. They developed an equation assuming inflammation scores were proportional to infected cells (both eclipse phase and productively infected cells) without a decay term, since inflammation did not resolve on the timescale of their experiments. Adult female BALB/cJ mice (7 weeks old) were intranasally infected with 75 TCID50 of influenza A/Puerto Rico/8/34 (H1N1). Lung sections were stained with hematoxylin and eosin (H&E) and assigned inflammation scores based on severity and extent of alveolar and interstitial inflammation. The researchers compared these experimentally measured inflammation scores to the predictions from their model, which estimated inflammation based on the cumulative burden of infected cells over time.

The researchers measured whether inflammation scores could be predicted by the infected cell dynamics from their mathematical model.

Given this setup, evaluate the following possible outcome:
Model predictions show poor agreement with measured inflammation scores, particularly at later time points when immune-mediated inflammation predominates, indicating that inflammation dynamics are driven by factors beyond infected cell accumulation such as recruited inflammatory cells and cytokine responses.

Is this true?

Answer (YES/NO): NO